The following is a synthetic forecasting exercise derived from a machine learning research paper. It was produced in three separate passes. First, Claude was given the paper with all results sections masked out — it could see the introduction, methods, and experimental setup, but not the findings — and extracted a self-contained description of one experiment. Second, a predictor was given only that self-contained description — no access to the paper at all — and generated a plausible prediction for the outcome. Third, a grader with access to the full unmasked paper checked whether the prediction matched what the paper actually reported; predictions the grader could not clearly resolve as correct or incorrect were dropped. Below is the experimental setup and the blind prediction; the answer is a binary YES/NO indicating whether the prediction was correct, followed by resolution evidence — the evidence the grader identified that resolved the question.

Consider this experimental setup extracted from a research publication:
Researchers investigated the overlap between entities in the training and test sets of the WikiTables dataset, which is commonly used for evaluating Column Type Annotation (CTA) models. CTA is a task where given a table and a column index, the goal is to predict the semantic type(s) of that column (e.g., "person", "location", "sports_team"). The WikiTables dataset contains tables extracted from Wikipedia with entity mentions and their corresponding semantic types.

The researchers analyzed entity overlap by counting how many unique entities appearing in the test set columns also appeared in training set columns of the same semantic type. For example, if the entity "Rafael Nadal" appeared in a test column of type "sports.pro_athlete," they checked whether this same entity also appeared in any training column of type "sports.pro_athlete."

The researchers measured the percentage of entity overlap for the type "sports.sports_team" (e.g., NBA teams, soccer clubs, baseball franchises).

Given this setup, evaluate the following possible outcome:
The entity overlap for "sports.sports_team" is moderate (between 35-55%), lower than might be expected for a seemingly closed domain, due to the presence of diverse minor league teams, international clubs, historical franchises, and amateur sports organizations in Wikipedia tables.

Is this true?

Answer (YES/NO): NO